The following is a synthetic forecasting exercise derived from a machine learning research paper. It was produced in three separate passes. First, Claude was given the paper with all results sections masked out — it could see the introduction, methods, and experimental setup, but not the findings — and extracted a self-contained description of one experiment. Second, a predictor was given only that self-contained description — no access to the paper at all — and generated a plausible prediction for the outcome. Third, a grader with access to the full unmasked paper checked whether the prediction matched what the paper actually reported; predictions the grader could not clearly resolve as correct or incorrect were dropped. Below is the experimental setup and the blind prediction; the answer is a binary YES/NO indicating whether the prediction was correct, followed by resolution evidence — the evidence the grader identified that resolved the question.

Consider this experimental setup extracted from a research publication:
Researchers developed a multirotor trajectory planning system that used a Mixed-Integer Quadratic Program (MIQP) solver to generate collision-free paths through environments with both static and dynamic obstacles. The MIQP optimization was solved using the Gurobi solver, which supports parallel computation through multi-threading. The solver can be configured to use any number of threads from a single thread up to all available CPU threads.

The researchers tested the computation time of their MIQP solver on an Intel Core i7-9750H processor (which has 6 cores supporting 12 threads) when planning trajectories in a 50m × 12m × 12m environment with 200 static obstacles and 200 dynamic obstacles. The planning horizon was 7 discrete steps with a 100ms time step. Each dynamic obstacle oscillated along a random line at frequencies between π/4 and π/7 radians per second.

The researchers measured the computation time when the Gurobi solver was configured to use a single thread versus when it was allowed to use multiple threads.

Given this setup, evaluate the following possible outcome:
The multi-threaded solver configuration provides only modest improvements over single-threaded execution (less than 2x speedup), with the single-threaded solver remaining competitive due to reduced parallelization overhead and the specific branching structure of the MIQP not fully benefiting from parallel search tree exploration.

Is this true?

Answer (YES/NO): NO